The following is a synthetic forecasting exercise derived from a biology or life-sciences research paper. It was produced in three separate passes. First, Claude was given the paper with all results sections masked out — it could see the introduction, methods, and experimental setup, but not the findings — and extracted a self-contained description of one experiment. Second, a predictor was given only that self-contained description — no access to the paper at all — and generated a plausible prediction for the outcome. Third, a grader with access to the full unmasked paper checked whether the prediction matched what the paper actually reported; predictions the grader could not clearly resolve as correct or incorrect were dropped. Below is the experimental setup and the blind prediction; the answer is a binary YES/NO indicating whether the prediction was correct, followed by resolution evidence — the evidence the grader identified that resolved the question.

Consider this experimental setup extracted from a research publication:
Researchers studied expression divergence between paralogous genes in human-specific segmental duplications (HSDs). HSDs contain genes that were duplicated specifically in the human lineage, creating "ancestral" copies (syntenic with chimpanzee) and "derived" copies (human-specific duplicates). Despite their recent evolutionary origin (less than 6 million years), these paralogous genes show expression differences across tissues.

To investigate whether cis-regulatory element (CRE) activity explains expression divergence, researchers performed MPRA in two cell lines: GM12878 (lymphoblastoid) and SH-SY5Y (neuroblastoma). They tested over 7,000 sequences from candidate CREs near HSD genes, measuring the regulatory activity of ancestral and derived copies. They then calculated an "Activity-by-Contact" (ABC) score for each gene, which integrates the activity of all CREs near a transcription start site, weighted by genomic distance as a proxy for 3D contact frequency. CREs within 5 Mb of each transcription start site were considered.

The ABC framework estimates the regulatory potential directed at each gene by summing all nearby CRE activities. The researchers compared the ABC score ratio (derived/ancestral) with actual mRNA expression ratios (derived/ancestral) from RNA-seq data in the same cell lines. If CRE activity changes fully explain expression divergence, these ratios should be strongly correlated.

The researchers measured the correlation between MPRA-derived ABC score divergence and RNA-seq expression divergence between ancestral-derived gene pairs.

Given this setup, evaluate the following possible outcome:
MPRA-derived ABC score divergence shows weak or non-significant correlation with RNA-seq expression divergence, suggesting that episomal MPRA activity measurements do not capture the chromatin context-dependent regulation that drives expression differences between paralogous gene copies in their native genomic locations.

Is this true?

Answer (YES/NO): NO